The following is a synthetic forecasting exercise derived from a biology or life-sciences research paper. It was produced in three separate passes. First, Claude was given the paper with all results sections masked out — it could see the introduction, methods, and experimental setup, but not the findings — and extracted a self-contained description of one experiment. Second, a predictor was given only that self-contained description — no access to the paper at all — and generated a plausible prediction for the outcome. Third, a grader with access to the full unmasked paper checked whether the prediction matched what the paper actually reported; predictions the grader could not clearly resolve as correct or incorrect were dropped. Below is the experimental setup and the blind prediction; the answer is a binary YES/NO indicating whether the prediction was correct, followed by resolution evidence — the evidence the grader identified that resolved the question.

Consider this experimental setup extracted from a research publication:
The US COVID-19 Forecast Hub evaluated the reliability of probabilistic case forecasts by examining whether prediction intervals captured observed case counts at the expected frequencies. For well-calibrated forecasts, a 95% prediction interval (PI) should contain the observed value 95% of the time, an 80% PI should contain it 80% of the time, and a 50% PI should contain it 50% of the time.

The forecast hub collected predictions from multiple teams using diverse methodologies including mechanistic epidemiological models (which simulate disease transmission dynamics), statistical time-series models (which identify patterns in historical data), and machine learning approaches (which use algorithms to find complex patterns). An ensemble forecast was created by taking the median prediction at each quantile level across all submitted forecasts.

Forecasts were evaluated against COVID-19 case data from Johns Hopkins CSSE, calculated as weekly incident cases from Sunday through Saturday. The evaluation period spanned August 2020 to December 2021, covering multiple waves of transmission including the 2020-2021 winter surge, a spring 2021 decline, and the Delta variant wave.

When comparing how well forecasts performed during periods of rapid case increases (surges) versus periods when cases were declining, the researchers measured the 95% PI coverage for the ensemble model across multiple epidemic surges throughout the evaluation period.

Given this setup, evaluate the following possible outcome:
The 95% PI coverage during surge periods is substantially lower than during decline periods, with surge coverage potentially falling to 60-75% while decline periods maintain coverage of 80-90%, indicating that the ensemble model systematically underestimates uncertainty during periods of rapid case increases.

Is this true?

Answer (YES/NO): NO